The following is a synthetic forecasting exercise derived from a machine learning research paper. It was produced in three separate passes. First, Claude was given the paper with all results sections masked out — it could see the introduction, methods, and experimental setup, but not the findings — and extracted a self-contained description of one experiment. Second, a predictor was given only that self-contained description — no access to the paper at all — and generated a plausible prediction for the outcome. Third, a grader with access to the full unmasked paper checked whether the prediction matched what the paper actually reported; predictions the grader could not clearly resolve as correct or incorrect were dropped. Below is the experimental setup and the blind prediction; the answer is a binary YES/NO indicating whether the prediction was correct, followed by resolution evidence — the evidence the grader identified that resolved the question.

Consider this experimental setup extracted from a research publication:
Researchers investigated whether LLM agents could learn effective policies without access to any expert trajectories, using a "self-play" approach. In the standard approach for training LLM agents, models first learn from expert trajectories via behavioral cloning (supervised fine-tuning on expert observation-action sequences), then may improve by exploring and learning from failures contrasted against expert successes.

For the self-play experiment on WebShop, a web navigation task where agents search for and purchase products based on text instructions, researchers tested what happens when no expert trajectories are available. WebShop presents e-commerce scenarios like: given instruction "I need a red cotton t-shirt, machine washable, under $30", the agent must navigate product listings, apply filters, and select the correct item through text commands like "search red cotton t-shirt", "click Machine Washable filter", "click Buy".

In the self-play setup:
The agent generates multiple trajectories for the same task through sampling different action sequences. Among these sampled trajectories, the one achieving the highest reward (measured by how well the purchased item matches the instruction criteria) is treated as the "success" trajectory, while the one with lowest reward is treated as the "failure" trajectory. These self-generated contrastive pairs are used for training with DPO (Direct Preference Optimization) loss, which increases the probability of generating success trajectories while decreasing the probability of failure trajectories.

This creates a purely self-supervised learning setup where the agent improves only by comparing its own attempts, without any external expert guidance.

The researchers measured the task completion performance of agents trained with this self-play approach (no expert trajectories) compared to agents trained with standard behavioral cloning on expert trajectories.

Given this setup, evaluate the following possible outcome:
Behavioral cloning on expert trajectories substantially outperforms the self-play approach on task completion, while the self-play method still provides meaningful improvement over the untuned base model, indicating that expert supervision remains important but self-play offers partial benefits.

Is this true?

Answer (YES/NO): NO